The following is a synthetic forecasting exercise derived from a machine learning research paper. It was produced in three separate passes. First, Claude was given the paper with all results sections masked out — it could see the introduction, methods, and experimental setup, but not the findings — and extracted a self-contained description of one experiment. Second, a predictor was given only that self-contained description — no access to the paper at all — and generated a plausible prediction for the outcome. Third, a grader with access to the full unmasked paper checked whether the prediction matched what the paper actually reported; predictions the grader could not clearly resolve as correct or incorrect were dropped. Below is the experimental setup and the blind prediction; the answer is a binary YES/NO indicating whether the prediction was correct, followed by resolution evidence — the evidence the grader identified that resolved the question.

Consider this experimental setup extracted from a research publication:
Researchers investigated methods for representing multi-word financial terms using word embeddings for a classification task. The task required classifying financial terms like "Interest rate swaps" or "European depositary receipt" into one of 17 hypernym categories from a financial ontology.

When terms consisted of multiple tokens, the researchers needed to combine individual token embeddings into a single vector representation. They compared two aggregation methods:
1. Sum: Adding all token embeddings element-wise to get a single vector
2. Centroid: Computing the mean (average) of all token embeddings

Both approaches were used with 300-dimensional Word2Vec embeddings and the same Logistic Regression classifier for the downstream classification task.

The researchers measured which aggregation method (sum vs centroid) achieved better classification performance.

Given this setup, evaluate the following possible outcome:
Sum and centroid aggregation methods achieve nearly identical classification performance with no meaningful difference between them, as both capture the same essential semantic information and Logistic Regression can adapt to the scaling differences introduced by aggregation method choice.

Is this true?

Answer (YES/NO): NO